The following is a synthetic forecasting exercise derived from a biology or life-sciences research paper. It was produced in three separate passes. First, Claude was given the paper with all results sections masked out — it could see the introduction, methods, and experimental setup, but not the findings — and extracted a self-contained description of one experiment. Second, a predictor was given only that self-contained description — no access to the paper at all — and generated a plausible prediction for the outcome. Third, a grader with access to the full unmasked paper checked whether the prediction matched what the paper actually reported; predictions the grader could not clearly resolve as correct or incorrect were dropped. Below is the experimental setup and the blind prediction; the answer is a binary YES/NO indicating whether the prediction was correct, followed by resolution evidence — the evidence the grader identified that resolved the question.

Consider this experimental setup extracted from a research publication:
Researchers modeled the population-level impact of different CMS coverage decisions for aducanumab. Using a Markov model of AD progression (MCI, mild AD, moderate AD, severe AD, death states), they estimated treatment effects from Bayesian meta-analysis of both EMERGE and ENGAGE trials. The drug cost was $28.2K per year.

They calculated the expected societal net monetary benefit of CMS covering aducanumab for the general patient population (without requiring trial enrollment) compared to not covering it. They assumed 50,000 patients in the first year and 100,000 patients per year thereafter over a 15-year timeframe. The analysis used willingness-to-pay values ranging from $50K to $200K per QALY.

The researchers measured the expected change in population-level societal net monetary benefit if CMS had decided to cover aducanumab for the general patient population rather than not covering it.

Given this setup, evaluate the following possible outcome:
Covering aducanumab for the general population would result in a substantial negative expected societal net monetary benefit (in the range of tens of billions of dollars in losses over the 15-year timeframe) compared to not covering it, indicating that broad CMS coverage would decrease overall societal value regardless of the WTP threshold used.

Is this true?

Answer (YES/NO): YES